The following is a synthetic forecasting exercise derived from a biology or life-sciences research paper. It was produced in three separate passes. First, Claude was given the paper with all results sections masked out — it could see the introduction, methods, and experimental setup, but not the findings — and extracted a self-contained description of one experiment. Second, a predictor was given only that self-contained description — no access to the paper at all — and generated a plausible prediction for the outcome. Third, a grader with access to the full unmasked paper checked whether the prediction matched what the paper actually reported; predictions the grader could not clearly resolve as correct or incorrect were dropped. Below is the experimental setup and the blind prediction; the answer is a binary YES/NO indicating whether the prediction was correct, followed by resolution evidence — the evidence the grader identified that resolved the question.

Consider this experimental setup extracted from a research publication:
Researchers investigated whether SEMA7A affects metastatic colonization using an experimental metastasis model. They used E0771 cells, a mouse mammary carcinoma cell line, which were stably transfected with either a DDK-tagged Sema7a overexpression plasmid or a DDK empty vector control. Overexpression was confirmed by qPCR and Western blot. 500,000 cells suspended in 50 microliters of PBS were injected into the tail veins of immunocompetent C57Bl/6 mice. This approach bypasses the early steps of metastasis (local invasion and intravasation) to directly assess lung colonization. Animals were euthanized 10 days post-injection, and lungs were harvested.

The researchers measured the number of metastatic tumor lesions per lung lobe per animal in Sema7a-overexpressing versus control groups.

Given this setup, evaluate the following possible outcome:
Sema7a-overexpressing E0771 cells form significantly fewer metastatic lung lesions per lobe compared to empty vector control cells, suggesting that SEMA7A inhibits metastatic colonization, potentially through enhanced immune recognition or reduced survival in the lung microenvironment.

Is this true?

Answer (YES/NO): NO